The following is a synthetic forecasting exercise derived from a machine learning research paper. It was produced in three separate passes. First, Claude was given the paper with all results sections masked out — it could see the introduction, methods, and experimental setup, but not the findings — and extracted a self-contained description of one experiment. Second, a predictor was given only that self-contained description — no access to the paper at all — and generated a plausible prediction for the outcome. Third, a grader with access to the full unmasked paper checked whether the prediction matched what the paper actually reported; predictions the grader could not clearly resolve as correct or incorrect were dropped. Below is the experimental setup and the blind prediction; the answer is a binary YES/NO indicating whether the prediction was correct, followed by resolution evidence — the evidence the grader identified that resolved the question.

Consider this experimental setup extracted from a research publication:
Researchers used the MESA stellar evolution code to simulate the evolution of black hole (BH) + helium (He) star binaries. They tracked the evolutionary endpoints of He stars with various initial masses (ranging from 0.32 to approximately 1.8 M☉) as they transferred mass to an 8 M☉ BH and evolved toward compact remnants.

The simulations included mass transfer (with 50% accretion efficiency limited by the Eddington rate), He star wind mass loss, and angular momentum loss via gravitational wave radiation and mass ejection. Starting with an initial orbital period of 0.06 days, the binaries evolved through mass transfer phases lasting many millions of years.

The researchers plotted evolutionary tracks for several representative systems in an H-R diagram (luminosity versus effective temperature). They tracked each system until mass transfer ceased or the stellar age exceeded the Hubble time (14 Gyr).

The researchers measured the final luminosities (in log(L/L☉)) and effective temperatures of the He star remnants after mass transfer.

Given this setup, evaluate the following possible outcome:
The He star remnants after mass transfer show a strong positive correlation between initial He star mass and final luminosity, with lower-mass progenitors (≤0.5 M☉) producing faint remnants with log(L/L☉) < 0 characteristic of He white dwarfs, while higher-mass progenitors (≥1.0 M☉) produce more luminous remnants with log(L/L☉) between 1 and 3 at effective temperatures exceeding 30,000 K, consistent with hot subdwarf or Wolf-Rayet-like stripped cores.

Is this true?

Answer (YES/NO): NO